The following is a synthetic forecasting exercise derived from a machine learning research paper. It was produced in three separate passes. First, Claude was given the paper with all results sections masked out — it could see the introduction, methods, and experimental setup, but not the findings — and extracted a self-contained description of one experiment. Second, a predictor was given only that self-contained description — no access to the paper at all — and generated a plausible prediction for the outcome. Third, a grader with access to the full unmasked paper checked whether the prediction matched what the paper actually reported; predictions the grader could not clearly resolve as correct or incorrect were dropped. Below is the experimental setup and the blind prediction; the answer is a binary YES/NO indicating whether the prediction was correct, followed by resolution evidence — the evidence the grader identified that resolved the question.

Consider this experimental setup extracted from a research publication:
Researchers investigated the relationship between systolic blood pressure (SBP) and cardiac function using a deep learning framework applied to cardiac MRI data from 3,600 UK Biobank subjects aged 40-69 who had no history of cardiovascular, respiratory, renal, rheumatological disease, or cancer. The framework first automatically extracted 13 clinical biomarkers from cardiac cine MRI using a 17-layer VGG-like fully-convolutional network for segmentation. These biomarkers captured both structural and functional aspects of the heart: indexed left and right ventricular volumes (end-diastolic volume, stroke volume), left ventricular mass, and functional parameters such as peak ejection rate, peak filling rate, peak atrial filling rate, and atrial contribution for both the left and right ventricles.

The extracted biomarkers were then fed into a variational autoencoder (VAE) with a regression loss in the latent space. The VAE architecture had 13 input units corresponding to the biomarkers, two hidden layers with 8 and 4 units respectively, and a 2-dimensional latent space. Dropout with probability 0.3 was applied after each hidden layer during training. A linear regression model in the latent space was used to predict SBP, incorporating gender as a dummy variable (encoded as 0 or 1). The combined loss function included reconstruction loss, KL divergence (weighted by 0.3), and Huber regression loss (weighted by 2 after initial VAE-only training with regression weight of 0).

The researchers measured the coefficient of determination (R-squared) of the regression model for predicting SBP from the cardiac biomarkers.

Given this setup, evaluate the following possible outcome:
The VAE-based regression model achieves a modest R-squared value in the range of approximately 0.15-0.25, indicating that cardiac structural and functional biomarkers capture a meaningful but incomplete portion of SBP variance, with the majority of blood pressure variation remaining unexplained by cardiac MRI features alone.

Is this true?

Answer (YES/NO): NO